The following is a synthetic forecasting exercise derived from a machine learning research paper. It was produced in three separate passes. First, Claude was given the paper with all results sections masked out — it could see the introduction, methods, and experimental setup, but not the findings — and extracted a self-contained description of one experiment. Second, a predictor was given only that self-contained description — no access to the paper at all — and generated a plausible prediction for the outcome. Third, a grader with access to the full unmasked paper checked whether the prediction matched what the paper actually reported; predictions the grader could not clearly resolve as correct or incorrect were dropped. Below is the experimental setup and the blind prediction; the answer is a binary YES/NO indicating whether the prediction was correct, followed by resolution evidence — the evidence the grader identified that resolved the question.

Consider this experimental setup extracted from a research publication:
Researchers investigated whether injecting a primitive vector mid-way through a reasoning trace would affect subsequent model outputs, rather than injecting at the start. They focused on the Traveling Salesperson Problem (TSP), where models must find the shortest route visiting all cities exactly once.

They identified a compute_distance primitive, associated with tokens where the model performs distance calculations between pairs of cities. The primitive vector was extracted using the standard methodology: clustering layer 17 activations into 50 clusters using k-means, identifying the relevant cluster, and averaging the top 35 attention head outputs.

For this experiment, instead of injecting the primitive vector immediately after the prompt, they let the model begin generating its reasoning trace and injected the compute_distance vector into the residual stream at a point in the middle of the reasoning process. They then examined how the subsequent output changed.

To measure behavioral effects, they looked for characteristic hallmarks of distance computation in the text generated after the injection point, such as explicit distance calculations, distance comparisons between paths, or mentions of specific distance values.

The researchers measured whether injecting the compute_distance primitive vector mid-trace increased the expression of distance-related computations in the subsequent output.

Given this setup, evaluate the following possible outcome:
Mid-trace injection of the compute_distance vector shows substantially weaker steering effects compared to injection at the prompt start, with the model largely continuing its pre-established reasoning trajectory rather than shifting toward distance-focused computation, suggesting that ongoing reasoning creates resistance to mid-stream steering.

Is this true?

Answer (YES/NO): NO